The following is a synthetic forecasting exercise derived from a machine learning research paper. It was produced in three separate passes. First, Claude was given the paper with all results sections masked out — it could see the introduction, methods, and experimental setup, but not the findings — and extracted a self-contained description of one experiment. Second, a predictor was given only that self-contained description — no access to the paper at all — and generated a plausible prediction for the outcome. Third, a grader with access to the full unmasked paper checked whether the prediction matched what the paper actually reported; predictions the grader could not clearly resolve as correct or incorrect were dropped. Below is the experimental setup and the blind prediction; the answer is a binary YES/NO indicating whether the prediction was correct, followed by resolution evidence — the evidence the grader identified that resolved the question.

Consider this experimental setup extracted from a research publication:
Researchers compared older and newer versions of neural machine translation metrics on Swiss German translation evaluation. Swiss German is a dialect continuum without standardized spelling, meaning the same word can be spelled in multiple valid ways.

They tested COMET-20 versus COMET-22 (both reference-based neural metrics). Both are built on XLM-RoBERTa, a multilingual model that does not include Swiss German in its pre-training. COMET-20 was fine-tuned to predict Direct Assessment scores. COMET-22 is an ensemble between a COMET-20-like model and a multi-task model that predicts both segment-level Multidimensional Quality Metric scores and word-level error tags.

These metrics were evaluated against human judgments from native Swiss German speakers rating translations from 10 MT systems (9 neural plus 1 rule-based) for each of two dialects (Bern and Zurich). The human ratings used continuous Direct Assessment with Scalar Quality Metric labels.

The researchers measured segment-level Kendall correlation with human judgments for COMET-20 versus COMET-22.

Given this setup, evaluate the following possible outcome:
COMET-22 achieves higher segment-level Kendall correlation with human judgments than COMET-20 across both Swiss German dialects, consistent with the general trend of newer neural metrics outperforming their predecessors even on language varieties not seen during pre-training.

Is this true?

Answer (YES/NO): NO